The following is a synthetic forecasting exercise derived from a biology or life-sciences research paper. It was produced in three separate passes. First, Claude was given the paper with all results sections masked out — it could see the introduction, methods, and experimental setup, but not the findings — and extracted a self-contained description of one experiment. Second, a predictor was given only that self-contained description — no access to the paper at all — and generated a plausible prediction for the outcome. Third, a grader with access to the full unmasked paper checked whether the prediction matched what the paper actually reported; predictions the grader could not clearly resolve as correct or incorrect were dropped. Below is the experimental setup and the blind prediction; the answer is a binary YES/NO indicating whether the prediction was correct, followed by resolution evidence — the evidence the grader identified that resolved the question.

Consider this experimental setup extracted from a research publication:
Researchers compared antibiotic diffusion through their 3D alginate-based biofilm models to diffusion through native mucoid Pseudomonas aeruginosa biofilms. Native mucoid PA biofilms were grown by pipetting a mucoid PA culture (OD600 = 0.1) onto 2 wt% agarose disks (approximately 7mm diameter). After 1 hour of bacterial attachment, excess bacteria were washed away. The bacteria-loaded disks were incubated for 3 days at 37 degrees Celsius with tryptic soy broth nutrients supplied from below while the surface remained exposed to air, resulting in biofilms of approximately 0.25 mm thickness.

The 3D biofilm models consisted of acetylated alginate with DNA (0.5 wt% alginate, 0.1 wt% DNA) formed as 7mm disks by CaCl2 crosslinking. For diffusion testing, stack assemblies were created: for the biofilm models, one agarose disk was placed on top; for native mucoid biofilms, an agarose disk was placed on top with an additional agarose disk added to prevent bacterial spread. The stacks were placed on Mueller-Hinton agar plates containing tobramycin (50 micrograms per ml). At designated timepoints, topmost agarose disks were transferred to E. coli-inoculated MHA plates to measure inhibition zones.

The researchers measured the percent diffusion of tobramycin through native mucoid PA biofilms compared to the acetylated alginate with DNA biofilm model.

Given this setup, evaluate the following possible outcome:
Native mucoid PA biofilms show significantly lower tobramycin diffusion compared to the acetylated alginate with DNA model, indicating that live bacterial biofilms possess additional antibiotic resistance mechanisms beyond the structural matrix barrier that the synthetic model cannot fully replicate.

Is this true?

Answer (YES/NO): NO